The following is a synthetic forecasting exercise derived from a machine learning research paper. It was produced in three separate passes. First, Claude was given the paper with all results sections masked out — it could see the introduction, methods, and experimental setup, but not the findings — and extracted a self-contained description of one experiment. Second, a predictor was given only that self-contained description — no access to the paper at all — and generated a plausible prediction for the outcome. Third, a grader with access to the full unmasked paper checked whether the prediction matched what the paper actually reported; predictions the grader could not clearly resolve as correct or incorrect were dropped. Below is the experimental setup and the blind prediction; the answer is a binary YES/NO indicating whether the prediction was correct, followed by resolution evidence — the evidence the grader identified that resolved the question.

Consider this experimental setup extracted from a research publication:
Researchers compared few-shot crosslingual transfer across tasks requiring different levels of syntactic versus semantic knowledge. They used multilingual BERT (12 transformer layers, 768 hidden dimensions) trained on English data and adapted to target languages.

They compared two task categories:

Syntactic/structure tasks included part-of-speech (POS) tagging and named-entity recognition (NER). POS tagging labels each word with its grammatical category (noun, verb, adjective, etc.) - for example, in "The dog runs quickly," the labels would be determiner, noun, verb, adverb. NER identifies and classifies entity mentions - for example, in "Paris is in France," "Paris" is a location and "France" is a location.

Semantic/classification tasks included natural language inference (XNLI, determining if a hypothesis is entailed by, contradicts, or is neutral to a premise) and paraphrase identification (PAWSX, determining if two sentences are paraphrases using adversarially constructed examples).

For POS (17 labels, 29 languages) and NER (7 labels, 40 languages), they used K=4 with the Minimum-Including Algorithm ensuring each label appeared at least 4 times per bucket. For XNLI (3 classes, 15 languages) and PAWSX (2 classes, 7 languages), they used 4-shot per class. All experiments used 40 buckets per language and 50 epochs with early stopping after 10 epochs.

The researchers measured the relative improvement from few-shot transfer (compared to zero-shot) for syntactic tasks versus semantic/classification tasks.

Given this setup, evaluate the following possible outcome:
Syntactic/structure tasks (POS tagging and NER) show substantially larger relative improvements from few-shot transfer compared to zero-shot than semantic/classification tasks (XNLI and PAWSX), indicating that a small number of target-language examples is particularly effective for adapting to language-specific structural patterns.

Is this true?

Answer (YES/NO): YES